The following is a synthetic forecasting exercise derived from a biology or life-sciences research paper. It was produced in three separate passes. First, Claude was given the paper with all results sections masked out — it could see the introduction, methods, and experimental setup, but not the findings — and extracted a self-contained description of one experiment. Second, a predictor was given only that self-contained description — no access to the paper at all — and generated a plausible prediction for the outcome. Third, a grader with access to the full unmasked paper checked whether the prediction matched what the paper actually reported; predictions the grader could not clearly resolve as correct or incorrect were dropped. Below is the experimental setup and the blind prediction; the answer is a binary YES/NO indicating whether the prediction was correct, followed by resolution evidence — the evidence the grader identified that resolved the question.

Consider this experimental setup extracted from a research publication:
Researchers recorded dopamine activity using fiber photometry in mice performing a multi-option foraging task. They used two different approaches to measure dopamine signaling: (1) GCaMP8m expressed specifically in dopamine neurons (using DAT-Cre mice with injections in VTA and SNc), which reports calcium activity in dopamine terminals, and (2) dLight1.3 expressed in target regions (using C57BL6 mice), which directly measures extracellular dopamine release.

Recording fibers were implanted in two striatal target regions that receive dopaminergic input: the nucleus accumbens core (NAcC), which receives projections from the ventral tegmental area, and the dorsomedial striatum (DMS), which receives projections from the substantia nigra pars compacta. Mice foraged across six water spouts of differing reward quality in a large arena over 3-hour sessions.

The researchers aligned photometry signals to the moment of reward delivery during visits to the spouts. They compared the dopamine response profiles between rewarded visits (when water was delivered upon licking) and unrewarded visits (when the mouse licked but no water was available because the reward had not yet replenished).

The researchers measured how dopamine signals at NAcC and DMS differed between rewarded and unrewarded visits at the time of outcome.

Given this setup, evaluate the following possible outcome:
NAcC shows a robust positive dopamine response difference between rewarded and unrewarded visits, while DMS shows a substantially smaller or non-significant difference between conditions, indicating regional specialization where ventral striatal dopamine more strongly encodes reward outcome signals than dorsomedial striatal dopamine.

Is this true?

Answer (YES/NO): NO